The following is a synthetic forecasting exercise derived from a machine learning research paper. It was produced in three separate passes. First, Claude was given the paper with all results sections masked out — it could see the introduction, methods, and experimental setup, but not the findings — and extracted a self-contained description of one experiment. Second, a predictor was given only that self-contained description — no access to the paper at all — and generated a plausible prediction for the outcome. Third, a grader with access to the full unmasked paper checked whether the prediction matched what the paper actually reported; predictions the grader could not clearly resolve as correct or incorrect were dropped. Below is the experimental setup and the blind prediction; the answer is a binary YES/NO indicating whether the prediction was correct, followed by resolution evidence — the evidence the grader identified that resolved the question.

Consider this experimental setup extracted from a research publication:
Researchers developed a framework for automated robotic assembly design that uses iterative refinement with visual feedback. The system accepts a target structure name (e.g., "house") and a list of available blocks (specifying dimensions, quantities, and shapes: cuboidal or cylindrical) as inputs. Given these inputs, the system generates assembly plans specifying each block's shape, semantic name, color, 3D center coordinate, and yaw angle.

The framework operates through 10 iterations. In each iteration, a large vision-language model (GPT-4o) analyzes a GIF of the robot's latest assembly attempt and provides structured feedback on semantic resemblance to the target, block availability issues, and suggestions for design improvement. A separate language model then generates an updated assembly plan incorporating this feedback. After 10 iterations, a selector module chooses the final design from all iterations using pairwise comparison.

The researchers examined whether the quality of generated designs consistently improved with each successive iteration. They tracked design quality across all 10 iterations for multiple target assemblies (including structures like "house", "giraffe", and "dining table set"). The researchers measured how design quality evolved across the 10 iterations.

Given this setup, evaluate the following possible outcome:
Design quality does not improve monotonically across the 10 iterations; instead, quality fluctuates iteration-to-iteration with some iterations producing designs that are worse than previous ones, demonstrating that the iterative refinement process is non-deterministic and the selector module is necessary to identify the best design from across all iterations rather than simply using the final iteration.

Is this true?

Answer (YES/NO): YES